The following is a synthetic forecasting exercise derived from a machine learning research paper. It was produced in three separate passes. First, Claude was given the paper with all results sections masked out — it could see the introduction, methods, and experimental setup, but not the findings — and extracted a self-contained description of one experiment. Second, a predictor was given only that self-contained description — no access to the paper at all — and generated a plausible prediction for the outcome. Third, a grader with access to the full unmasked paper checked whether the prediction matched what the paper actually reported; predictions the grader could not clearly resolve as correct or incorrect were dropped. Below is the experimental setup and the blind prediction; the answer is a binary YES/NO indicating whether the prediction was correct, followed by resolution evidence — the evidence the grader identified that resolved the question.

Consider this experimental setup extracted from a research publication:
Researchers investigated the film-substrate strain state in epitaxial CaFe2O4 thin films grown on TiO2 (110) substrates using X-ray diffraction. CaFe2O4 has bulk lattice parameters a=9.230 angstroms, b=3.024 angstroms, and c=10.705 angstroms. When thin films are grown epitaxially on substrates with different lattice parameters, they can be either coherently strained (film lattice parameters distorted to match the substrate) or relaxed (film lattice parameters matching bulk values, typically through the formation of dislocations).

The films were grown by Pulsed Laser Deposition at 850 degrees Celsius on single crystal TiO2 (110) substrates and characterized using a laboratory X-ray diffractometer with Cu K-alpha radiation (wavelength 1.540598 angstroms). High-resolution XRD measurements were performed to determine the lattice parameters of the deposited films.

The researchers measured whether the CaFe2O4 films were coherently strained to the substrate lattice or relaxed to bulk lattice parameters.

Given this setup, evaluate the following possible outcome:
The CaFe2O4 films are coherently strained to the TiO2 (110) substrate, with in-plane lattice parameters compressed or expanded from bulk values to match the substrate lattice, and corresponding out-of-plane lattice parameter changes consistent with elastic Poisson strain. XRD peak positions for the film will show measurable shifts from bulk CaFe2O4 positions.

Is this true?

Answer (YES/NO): NO